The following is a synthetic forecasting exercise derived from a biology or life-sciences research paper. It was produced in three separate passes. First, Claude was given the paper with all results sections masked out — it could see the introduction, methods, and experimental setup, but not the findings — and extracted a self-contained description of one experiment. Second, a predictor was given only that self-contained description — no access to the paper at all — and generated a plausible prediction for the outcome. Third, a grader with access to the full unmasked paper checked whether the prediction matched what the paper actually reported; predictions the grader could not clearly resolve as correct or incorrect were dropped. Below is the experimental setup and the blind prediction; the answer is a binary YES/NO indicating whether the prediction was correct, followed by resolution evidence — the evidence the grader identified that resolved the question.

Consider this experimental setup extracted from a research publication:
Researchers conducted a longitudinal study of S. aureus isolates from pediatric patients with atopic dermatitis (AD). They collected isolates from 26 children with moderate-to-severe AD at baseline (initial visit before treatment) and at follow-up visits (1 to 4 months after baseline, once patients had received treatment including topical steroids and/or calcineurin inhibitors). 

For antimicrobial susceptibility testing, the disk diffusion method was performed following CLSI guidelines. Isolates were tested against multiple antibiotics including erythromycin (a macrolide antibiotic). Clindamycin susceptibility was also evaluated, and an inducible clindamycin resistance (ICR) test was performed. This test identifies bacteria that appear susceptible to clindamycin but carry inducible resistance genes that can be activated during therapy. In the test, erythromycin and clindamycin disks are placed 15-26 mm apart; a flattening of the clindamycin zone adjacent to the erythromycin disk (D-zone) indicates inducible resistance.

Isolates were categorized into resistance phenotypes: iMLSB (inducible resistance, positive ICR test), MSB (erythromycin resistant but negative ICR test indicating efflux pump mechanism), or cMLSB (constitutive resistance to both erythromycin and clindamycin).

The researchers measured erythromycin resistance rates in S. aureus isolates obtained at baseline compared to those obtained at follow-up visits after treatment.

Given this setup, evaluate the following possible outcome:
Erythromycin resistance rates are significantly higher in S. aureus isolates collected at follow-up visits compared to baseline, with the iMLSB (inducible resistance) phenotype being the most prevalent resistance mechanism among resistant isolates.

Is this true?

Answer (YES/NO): NO